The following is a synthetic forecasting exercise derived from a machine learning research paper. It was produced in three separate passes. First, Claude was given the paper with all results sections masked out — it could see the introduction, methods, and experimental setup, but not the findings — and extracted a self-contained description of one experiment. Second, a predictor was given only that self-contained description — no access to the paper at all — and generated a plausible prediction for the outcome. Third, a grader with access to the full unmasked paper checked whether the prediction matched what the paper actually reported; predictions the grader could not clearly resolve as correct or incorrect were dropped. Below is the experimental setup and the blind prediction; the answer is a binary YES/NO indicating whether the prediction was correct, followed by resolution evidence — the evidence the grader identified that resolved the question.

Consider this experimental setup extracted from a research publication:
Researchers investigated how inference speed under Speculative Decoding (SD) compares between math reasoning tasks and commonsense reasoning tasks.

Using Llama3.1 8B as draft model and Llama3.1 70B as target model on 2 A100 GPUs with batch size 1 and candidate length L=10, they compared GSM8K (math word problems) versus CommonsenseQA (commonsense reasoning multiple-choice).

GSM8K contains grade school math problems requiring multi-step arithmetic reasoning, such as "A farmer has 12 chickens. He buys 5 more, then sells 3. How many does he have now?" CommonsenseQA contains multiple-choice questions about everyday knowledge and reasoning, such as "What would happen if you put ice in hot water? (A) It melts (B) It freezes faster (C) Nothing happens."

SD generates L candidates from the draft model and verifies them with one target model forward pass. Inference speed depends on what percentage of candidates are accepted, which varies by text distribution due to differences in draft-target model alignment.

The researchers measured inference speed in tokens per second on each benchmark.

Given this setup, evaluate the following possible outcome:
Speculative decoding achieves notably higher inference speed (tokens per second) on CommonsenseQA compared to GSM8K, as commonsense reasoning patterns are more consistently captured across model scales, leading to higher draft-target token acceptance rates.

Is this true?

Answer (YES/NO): NO